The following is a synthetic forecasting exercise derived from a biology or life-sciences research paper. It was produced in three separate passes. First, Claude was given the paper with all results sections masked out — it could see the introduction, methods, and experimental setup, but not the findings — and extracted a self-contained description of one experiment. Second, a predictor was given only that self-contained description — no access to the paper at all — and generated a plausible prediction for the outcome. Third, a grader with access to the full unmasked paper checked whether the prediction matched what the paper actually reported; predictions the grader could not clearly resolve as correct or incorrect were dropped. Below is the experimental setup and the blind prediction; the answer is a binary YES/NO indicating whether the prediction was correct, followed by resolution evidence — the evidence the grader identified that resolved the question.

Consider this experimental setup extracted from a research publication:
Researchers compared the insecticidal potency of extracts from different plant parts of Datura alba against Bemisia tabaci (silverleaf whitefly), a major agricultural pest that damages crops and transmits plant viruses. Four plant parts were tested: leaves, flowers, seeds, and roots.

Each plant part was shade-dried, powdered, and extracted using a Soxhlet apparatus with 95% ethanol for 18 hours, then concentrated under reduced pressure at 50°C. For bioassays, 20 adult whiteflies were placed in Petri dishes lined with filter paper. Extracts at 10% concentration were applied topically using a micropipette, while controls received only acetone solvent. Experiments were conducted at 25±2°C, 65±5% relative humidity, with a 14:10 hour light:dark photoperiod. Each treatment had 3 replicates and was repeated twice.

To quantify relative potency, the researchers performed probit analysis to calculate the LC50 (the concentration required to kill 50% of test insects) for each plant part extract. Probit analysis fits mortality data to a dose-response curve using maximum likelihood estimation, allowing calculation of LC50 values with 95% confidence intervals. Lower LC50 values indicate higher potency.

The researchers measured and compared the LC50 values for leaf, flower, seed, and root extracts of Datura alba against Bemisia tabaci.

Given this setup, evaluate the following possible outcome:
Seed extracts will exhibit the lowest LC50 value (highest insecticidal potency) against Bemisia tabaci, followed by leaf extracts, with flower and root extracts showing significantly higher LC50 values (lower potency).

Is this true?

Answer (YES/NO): YES